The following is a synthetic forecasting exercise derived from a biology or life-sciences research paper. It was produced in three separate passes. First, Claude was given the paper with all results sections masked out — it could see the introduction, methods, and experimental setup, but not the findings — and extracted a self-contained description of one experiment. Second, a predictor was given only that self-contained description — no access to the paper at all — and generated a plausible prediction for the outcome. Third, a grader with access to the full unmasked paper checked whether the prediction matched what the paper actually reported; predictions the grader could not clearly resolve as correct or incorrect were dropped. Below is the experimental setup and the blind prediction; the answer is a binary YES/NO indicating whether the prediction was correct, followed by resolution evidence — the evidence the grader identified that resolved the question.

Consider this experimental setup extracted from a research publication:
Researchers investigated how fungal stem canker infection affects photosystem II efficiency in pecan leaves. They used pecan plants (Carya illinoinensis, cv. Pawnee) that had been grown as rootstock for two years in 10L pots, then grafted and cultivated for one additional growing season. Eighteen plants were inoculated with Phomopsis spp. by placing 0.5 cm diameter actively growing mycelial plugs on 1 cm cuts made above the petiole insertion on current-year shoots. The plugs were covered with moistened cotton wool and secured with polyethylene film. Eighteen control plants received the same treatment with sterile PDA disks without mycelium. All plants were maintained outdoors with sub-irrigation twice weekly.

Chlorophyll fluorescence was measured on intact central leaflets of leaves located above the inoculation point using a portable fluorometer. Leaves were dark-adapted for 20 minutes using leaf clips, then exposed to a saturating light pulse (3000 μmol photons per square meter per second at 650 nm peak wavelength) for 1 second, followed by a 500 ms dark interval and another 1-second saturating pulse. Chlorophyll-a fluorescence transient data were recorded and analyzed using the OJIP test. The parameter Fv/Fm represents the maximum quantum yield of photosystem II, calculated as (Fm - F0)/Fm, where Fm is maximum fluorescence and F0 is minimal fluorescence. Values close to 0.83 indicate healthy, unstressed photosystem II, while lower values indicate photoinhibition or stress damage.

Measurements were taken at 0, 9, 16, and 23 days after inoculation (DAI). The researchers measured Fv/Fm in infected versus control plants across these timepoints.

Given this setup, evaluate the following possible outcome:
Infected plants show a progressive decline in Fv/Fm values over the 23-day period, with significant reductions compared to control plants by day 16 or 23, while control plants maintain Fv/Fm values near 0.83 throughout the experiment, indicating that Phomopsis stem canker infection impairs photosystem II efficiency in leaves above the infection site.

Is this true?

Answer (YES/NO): NO